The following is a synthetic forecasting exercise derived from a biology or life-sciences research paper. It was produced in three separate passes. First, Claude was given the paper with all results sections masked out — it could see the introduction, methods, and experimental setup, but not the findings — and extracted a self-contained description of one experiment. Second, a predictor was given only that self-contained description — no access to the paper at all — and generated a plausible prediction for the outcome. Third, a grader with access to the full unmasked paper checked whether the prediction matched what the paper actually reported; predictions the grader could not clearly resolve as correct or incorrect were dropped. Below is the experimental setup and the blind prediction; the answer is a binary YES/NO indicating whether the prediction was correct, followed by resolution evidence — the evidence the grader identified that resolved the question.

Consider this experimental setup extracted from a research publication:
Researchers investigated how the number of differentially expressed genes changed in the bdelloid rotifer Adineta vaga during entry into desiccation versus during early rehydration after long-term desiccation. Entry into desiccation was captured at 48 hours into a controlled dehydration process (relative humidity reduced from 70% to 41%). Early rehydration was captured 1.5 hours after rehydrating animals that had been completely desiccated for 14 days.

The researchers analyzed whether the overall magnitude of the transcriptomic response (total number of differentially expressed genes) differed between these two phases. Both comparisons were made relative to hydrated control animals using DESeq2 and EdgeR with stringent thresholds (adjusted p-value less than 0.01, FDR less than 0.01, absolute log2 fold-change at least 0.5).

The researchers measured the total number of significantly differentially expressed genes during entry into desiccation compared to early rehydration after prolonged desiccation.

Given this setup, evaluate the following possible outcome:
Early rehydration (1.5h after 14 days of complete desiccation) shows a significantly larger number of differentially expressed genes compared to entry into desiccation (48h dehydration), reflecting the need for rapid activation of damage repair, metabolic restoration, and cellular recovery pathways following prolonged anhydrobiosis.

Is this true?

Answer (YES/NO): YES